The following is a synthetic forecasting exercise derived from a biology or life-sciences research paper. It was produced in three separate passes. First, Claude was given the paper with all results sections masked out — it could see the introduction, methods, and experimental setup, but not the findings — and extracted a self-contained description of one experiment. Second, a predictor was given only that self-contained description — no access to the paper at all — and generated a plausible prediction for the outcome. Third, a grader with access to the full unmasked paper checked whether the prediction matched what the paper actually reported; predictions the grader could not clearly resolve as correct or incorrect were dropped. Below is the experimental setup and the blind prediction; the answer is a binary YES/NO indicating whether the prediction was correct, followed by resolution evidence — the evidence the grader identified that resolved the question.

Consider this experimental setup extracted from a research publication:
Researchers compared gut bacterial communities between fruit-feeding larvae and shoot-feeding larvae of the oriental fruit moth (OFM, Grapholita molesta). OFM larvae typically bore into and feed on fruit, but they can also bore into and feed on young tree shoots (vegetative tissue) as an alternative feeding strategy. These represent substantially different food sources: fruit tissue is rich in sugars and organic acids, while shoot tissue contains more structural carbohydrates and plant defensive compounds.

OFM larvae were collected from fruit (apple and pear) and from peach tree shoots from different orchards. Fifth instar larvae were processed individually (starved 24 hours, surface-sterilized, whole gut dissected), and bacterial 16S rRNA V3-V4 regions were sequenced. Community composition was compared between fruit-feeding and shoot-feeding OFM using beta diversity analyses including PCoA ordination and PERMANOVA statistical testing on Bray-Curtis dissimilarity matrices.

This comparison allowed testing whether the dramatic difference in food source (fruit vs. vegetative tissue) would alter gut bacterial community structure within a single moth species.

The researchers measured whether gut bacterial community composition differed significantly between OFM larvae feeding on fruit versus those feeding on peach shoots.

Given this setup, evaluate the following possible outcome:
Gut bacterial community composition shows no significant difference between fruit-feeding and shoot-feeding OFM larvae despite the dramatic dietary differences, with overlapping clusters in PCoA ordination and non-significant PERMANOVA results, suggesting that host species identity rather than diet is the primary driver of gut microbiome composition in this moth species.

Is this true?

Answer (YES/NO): YES